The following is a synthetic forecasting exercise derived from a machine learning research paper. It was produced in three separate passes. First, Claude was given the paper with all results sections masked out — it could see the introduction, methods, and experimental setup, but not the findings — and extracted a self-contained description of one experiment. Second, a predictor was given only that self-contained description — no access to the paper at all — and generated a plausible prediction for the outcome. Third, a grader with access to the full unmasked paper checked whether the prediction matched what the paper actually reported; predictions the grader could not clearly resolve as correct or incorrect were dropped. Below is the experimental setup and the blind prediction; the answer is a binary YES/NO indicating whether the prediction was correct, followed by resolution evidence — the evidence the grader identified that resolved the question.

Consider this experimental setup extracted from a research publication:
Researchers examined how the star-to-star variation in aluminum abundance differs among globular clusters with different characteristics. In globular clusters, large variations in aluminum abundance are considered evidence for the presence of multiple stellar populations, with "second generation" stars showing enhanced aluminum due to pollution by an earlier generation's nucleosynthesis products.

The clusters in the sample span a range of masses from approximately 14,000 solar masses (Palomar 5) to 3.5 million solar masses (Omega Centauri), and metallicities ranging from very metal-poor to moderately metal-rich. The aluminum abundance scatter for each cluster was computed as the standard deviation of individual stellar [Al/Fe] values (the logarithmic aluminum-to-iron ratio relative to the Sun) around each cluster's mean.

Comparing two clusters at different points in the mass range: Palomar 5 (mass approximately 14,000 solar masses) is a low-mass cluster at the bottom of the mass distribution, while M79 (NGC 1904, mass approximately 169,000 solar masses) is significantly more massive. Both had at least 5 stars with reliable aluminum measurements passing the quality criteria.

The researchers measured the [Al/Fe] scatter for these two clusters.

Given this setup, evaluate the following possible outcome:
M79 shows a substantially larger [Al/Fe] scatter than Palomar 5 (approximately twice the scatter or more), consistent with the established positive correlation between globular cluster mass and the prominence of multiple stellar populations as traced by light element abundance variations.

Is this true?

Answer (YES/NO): YES